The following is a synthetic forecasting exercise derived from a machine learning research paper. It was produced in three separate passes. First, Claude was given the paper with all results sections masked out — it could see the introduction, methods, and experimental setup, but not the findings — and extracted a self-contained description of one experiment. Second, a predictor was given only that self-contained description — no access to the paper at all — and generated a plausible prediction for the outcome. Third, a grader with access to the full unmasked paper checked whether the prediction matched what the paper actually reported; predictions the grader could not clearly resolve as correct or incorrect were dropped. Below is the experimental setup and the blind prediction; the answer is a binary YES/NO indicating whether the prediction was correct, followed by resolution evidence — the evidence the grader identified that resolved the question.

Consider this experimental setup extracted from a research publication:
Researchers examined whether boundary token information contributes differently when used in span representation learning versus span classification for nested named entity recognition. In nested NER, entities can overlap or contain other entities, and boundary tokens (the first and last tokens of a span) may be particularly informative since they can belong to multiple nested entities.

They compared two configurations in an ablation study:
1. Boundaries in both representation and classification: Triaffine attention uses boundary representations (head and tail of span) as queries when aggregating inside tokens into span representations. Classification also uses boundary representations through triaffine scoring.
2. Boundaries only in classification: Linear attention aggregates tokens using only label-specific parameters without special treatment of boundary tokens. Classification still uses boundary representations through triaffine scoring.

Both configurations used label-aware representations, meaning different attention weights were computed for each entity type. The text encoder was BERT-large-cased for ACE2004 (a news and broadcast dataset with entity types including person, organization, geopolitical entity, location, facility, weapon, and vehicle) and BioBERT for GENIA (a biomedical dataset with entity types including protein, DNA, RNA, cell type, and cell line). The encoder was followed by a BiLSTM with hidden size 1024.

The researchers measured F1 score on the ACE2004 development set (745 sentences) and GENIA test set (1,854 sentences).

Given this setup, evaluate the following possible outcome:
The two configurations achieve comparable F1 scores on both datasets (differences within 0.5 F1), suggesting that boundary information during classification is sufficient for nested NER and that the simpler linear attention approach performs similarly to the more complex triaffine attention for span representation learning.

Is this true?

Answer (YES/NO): NO